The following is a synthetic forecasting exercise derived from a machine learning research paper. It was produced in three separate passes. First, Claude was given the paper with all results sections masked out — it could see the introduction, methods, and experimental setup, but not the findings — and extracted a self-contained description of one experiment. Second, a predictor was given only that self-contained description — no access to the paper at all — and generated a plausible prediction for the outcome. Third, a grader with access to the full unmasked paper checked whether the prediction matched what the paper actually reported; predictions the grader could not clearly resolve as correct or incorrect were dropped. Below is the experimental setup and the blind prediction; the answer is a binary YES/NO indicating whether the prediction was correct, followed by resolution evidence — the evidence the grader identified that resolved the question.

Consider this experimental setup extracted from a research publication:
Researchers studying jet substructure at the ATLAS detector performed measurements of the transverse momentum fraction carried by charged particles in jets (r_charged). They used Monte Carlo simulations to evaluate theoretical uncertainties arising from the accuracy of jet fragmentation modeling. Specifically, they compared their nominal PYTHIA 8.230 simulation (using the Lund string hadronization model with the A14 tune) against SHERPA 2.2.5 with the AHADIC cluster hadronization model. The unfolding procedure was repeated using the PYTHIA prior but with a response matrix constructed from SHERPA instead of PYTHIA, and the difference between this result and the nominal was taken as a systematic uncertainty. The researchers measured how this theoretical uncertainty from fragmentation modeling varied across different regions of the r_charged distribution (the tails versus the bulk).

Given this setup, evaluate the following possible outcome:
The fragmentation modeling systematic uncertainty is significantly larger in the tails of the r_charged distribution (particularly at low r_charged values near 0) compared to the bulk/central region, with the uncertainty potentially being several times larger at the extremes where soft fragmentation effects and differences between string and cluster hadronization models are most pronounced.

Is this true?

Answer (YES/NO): NO